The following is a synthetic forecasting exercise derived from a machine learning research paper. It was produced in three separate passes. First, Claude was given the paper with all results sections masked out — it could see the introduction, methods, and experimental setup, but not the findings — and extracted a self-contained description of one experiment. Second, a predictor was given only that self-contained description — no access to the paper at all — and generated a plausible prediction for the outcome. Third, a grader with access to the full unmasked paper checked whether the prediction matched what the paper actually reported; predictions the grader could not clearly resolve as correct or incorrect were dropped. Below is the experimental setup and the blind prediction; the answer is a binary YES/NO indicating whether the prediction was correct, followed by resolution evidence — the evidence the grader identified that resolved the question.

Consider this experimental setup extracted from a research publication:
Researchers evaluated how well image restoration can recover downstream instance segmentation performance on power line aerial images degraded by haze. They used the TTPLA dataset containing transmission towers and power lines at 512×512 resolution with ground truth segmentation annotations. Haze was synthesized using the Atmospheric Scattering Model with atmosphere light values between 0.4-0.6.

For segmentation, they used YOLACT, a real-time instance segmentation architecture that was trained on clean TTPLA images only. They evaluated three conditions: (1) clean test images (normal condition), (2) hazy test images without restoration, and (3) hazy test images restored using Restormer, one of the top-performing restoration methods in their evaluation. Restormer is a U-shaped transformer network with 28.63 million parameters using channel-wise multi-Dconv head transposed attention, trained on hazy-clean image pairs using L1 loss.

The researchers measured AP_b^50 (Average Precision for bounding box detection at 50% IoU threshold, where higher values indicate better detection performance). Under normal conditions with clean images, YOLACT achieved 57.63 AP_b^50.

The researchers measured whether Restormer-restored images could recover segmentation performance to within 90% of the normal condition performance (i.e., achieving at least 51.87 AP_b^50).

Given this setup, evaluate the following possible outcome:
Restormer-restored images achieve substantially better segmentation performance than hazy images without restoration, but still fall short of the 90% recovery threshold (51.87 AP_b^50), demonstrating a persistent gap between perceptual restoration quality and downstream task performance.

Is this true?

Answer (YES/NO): NO